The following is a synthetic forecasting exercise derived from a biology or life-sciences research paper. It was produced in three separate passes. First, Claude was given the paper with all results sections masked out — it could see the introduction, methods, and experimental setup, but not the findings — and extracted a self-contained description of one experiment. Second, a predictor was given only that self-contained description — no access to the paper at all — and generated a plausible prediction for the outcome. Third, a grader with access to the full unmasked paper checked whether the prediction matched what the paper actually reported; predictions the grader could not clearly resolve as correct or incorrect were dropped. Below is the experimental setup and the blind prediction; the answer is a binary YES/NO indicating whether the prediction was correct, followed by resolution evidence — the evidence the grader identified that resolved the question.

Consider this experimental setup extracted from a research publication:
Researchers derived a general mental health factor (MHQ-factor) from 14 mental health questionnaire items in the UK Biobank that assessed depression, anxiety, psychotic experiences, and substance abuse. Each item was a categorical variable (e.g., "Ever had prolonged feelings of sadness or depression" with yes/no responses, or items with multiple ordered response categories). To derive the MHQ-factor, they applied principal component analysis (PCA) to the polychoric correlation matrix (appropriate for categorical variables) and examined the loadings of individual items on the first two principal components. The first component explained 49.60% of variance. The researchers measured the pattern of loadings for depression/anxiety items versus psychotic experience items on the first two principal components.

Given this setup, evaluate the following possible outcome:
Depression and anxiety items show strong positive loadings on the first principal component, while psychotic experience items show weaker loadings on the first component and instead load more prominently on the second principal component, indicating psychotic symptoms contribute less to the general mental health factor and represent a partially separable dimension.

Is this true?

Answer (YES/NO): YES